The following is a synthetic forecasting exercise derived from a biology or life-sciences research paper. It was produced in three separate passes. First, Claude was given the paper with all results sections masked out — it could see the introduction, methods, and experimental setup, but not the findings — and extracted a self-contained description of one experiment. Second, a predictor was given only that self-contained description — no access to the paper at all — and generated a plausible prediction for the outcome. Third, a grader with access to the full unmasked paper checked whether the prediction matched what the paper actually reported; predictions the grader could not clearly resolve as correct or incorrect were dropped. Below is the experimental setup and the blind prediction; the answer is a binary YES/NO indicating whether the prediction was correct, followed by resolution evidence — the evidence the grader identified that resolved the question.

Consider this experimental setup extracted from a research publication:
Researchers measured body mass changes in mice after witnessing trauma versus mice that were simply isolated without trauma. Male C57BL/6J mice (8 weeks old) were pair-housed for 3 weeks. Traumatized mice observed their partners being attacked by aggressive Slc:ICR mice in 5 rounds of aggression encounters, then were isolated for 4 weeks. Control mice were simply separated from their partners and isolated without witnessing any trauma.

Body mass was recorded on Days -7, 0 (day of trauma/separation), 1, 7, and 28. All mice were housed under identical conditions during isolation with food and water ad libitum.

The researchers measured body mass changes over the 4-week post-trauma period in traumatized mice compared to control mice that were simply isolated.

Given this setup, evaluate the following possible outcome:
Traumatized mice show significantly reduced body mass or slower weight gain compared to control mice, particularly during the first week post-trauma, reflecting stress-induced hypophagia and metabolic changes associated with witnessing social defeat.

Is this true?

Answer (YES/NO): NO